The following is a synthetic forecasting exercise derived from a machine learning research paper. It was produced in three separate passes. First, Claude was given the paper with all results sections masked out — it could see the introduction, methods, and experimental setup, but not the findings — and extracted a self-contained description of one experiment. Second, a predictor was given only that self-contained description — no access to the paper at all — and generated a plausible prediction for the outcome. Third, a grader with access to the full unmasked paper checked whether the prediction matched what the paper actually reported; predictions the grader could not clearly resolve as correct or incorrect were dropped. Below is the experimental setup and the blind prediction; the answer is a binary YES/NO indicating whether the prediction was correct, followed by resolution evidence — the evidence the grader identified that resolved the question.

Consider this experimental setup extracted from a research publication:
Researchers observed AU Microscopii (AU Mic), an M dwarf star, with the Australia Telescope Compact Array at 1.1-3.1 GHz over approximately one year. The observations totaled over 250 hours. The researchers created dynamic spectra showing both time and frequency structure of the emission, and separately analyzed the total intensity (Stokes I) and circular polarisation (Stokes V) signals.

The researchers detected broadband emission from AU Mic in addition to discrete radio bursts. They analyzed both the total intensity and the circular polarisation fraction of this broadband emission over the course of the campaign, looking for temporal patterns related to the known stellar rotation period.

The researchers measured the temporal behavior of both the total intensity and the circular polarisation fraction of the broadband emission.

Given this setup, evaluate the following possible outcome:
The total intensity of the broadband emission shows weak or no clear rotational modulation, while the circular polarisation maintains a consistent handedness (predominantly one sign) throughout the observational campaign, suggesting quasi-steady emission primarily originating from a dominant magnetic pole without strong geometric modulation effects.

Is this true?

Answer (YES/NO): NO